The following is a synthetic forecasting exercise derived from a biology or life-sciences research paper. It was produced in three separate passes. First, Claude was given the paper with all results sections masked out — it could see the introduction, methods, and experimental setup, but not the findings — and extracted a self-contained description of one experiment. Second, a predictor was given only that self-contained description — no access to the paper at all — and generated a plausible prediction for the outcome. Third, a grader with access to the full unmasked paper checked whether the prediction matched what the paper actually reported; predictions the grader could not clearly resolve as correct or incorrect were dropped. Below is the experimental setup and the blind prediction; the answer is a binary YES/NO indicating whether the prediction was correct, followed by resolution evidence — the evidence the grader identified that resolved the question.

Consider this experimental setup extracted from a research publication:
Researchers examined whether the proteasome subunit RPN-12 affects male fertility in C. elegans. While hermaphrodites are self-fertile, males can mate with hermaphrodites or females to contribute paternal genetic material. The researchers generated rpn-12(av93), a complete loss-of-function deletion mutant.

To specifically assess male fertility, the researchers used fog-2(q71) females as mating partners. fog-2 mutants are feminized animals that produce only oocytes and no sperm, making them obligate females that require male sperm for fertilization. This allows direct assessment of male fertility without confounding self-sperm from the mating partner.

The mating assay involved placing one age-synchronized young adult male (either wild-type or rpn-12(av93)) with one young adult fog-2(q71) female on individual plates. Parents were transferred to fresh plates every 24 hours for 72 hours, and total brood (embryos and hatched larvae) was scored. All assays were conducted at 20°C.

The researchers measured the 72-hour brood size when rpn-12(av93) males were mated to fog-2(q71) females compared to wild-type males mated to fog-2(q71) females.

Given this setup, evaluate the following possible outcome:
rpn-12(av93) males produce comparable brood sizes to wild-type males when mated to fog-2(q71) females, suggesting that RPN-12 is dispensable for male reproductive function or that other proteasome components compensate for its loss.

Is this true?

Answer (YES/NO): YES